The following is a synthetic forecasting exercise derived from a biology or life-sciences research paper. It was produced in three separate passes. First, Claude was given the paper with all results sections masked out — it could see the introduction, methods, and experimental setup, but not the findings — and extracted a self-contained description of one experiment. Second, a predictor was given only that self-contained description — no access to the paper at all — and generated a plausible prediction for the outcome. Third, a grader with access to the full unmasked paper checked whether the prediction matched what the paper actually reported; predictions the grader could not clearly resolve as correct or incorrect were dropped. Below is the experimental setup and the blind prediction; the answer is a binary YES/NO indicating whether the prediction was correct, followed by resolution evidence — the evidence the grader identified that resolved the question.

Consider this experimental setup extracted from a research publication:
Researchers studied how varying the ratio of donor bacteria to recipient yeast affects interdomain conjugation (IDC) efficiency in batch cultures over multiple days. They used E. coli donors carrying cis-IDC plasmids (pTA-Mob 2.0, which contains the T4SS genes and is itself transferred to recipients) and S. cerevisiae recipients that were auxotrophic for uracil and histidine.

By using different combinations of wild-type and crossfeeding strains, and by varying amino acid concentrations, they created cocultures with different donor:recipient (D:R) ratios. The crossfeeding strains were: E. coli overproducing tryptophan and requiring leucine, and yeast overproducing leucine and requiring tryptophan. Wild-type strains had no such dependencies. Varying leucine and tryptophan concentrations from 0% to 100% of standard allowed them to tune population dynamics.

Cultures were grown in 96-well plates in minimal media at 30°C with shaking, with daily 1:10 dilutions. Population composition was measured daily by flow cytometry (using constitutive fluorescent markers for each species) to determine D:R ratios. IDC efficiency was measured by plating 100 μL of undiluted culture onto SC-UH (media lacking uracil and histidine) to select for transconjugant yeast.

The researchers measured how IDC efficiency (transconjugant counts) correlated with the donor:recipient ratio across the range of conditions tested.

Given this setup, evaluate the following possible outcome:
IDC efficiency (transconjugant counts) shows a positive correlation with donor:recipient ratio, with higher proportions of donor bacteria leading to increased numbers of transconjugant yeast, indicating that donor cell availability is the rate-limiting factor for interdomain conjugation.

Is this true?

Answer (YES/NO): NO